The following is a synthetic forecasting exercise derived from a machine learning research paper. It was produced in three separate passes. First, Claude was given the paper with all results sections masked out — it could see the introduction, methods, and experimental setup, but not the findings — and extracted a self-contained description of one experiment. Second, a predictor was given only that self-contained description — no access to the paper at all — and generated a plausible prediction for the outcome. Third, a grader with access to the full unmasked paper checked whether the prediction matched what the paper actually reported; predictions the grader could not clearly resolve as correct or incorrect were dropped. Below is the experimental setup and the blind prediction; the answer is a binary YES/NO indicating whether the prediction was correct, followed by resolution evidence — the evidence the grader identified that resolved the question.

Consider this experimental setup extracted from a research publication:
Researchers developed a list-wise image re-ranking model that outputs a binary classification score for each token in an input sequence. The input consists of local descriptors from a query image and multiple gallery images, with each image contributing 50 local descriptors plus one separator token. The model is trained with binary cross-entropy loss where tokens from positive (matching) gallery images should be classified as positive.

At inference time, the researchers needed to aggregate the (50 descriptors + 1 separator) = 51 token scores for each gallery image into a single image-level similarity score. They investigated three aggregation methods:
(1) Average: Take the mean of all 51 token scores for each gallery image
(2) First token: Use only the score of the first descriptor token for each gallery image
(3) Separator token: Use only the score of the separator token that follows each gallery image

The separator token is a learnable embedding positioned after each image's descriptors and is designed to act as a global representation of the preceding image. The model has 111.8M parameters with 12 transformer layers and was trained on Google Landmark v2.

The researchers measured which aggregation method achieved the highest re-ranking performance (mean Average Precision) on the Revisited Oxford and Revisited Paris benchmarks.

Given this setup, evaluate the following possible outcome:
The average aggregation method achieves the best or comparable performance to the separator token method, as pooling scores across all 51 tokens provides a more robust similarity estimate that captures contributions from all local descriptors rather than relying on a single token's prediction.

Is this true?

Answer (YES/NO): YES